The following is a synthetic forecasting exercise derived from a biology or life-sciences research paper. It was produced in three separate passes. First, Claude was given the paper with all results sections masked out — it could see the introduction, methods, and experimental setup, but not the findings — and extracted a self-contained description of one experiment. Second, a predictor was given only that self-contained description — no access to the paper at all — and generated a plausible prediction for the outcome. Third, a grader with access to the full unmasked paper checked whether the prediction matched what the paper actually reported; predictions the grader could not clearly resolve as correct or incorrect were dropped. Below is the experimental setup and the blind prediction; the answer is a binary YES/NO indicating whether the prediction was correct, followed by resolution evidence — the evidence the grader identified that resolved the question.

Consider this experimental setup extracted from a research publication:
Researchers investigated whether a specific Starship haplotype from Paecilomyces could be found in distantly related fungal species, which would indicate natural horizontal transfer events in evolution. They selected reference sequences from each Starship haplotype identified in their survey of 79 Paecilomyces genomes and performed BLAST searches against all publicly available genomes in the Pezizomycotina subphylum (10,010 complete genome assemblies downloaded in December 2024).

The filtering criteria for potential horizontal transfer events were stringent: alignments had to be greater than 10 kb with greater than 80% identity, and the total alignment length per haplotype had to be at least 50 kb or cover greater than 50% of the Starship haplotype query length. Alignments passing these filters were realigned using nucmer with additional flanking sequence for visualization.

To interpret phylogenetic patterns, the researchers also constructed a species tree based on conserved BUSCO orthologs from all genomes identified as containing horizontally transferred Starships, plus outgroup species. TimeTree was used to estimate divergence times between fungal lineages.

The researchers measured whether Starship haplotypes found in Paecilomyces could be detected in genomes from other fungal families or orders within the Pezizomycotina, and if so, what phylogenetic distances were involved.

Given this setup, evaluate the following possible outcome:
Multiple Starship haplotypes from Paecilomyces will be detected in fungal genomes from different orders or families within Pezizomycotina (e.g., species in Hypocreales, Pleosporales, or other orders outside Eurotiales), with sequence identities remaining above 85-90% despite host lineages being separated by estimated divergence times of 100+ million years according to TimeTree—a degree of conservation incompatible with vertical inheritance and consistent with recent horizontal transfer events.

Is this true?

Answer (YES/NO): YES